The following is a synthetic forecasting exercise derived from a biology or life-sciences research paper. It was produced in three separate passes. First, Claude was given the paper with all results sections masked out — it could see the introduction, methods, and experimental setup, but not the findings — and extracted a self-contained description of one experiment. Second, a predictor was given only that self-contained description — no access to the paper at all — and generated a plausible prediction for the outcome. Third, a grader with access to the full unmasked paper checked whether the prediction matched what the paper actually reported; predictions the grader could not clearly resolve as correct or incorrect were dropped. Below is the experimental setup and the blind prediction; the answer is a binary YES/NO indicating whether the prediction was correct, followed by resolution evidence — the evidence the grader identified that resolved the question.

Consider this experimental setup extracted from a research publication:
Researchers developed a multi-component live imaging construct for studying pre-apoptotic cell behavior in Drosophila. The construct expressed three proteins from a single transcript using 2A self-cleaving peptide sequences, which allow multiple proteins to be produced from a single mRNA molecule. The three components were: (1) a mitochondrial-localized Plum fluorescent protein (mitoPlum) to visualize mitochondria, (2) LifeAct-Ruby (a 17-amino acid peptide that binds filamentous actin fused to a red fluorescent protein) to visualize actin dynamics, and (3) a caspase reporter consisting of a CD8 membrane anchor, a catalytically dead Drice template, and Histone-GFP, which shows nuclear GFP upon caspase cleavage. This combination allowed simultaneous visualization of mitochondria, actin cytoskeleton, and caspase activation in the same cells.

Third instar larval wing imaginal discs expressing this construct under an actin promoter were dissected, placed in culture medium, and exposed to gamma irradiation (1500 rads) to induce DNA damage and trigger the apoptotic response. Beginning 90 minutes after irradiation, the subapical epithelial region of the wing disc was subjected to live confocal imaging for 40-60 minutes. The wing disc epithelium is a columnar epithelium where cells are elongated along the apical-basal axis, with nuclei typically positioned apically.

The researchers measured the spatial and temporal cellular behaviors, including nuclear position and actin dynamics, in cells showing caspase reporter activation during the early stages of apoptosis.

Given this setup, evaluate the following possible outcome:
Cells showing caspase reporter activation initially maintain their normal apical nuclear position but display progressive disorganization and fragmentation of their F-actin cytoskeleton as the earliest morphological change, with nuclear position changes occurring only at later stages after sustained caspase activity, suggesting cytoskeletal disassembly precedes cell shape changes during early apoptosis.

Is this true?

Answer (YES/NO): NO